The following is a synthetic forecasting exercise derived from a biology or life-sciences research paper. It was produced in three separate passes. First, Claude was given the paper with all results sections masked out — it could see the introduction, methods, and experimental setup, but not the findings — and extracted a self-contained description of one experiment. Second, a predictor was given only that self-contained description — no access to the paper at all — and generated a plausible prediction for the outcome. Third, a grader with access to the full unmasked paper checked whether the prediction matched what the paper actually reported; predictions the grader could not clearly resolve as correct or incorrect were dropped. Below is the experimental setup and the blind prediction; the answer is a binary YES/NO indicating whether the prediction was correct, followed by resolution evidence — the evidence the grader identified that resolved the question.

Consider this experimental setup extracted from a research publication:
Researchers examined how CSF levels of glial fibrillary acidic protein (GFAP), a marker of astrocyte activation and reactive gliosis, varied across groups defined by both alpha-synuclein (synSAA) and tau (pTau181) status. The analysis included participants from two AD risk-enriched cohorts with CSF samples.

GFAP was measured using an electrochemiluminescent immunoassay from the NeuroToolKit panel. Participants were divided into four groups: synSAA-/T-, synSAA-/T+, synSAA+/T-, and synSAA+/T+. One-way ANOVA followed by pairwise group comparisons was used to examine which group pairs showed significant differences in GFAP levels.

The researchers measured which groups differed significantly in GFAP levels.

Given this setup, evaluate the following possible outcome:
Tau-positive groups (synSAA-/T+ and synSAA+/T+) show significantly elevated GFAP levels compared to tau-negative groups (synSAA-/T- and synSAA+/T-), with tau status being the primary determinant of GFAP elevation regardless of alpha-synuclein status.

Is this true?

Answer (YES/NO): NO